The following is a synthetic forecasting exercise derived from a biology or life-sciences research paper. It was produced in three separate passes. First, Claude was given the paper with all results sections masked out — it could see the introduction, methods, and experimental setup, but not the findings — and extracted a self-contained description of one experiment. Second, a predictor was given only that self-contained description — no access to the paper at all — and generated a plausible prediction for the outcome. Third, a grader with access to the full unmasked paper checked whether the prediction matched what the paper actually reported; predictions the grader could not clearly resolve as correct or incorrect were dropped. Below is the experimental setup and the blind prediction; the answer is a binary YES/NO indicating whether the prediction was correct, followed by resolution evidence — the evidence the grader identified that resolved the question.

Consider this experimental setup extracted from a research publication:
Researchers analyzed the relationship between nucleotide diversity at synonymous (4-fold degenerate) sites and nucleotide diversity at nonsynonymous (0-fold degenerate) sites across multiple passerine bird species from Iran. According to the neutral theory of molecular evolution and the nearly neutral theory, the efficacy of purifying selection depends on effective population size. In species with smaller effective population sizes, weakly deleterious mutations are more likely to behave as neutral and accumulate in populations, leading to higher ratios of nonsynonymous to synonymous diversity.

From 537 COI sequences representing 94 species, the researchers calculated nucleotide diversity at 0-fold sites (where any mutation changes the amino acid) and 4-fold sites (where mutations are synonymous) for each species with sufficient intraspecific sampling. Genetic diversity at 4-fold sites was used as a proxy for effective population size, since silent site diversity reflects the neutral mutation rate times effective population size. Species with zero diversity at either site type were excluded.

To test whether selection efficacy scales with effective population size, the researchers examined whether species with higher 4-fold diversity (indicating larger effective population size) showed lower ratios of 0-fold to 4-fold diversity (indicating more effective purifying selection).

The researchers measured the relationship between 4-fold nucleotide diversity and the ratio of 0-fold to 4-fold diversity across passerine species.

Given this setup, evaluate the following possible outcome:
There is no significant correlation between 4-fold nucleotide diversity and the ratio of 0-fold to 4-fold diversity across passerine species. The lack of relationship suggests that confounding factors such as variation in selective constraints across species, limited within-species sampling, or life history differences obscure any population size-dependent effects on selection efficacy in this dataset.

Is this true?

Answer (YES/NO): NO